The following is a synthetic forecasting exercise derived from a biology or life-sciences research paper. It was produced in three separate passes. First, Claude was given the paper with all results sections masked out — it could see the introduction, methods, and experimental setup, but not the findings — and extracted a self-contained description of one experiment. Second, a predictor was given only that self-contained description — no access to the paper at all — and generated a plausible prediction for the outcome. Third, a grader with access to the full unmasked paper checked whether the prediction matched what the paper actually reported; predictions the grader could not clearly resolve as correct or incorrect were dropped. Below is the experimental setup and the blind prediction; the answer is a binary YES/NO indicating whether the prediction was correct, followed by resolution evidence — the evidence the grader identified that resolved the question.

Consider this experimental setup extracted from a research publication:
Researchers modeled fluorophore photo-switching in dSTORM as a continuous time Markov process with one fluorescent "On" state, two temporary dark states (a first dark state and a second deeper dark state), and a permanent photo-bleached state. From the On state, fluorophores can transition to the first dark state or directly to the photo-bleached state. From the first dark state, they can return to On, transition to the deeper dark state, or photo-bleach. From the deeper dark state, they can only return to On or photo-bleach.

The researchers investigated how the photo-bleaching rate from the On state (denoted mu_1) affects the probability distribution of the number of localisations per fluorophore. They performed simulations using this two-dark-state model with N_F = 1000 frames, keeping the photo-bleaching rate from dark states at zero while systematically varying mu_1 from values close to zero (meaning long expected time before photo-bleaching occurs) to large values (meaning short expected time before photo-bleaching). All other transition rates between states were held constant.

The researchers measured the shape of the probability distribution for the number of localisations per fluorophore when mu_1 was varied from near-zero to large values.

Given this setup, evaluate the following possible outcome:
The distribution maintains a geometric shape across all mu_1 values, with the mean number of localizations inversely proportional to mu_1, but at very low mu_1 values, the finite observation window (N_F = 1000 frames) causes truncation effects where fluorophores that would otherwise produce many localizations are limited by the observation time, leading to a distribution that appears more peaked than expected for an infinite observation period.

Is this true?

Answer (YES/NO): NO